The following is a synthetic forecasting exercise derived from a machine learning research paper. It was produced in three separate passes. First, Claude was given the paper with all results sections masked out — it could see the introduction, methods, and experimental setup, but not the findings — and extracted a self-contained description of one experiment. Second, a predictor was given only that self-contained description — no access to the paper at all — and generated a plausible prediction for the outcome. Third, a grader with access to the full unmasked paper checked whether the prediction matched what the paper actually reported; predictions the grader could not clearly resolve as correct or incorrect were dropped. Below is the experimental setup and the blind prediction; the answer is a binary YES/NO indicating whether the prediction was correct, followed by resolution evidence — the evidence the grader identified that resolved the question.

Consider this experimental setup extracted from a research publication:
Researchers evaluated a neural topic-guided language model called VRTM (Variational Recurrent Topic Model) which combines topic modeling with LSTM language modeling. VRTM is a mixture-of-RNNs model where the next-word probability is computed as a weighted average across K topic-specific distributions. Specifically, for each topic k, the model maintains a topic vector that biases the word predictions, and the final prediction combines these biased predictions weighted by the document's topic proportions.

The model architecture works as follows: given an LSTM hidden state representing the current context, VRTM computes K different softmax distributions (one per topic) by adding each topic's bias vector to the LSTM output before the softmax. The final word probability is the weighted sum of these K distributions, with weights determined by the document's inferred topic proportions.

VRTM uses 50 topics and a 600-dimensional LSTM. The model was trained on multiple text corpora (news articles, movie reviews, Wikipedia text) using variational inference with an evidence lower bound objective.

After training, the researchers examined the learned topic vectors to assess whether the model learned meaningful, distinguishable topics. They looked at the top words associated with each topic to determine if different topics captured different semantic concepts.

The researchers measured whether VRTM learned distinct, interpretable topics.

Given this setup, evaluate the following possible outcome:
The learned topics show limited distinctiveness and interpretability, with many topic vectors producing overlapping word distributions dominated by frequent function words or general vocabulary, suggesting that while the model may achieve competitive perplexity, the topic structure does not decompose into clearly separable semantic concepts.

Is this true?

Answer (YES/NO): YES